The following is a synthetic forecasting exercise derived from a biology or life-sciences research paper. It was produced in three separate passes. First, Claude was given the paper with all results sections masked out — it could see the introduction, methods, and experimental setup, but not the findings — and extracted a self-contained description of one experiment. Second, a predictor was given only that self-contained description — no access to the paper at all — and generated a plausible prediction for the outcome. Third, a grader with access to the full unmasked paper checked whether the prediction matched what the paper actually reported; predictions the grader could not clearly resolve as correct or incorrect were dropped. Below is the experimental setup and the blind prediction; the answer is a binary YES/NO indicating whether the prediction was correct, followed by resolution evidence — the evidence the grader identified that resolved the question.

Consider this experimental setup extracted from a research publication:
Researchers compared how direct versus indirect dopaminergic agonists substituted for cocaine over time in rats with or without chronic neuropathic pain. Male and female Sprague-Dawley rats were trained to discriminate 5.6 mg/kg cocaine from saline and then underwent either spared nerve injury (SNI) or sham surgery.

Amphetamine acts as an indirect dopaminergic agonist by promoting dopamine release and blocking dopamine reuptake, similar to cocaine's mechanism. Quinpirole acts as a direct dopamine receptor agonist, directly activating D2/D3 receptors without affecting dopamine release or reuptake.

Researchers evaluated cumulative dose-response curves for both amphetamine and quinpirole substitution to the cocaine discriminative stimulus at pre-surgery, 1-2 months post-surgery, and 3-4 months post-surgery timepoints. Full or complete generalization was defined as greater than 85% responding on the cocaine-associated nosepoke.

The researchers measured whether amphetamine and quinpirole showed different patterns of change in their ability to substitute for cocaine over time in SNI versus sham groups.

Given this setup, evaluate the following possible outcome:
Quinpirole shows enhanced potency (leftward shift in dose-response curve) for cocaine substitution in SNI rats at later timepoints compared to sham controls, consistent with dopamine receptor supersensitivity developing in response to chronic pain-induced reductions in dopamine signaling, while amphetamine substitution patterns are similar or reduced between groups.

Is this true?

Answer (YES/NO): NO